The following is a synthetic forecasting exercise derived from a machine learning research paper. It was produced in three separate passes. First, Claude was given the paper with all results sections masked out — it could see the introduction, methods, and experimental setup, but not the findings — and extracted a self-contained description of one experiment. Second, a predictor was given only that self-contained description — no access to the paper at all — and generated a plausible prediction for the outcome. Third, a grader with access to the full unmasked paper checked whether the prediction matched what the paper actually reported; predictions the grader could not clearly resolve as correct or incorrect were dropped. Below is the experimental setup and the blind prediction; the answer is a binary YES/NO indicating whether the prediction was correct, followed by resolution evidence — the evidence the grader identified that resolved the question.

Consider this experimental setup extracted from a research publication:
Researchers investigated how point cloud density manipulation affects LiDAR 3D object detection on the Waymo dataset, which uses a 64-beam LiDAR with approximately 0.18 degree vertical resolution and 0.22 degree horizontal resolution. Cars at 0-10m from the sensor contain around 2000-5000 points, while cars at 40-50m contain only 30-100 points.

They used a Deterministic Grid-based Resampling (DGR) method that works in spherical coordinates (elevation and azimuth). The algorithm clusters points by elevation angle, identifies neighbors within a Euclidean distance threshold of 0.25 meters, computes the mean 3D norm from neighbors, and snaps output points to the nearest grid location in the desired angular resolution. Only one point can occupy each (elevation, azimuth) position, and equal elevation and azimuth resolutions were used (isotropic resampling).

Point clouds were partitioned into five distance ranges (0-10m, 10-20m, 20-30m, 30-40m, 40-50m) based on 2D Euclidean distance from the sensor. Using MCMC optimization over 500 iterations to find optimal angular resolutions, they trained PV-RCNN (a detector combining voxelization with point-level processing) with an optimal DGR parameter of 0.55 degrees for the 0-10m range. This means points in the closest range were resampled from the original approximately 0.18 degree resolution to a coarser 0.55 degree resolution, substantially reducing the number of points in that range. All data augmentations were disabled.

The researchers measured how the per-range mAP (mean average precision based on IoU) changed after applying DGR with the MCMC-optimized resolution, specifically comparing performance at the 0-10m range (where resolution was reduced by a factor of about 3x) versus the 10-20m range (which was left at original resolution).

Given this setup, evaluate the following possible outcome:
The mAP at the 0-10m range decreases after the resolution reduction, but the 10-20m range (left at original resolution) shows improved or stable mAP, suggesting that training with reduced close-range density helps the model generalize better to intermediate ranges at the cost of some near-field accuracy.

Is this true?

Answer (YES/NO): NO